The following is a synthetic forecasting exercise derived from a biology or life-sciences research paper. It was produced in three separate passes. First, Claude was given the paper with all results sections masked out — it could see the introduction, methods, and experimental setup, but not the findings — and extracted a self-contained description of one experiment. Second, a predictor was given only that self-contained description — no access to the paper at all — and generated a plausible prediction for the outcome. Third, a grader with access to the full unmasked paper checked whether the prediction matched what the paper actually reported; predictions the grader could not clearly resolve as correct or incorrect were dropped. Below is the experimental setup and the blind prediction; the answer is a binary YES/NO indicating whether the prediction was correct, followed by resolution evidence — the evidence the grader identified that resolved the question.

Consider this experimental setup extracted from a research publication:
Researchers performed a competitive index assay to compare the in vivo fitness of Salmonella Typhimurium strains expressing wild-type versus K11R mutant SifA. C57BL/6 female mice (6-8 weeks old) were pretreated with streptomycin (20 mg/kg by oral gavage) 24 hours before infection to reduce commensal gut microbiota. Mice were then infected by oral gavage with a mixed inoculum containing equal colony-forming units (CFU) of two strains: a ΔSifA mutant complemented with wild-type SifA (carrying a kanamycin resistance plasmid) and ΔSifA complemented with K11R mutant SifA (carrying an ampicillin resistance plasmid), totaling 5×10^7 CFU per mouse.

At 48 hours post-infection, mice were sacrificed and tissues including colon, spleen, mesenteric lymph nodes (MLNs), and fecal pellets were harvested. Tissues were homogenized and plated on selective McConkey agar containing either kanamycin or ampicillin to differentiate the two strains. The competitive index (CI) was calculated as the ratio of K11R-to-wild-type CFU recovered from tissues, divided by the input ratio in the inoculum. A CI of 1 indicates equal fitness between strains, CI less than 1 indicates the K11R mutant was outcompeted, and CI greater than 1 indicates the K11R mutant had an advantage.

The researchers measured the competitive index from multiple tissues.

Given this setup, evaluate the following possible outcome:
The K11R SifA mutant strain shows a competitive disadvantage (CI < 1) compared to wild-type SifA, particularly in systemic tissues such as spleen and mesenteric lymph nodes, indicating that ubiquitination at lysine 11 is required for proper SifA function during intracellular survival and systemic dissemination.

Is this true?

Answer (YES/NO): NO